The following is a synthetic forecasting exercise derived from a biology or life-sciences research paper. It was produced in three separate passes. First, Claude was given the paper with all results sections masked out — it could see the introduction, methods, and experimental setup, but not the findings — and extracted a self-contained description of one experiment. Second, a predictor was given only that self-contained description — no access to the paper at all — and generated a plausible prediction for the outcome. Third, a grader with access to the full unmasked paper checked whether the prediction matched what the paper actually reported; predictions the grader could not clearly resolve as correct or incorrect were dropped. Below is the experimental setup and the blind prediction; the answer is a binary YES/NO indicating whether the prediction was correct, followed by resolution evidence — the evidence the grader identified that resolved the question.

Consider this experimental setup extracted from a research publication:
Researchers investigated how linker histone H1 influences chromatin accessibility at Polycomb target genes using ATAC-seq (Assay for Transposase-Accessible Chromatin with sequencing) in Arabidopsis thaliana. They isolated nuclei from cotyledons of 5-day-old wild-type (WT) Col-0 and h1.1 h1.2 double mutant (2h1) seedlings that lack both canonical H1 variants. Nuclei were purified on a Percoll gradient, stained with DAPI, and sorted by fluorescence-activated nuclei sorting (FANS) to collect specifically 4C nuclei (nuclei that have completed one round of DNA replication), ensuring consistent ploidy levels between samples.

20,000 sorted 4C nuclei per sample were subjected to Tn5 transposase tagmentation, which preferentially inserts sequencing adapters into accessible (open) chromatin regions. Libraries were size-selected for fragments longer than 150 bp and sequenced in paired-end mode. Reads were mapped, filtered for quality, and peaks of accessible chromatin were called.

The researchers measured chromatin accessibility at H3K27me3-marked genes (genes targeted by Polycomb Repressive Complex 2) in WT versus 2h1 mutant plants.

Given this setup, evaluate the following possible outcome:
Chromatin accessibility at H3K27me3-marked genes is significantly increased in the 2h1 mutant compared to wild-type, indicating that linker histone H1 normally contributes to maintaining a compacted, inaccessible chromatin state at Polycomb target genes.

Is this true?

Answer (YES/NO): YES